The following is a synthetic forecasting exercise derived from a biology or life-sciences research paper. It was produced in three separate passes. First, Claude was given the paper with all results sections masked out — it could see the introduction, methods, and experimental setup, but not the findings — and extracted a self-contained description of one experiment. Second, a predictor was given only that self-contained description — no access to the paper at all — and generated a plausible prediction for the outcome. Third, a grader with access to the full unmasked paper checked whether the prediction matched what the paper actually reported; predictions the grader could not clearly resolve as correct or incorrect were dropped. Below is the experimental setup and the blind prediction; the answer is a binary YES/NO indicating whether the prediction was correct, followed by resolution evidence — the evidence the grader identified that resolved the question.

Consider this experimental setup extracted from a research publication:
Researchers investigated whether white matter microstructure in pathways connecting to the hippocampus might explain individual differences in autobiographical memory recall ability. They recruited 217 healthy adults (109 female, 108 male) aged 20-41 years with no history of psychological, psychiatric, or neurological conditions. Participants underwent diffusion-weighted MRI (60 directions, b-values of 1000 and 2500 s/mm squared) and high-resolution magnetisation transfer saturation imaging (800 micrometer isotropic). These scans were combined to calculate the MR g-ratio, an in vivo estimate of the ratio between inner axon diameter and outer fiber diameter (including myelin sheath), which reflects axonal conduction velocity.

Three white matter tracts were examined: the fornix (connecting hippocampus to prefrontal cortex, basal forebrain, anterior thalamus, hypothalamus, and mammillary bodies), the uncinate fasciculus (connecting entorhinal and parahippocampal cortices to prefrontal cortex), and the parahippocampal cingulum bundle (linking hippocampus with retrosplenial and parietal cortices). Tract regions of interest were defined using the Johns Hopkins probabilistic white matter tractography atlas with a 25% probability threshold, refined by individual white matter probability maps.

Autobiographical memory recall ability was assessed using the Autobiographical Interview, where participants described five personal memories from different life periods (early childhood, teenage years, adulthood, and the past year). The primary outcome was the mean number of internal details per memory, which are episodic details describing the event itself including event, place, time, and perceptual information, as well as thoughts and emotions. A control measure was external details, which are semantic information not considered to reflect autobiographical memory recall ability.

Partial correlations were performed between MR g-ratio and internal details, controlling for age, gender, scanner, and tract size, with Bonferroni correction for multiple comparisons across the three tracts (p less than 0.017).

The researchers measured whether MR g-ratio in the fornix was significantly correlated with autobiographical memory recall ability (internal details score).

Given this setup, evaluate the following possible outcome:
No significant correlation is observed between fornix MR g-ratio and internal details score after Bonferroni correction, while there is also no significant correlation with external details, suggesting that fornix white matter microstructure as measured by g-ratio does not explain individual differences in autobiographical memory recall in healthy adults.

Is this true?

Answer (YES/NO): YES